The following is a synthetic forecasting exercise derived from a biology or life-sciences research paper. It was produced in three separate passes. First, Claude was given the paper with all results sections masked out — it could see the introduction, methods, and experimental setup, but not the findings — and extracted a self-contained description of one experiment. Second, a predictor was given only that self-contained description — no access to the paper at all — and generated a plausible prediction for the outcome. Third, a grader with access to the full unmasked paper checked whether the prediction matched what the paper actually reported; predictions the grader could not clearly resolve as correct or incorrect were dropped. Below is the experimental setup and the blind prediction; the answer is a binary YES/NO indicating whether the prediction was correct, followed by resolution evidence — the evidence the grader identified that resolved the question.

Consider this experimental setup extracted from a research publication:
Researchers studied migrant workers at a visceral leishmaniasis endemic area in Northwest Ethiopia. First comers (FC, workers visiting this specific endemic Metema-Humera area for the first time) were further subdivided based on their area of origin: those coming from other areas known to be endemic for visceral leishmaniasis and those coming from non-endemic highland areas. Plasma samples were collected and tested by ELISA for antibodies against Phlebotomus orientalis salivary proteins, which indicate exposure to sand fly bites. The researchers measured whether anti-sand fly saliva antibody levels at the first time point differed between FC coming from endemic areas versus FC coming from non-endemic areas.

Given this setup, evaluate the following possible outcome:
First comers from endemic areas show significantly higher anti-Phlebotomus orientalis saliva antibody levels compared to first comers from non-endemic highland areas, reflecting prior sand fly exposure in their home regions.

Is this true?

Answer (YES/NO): YES